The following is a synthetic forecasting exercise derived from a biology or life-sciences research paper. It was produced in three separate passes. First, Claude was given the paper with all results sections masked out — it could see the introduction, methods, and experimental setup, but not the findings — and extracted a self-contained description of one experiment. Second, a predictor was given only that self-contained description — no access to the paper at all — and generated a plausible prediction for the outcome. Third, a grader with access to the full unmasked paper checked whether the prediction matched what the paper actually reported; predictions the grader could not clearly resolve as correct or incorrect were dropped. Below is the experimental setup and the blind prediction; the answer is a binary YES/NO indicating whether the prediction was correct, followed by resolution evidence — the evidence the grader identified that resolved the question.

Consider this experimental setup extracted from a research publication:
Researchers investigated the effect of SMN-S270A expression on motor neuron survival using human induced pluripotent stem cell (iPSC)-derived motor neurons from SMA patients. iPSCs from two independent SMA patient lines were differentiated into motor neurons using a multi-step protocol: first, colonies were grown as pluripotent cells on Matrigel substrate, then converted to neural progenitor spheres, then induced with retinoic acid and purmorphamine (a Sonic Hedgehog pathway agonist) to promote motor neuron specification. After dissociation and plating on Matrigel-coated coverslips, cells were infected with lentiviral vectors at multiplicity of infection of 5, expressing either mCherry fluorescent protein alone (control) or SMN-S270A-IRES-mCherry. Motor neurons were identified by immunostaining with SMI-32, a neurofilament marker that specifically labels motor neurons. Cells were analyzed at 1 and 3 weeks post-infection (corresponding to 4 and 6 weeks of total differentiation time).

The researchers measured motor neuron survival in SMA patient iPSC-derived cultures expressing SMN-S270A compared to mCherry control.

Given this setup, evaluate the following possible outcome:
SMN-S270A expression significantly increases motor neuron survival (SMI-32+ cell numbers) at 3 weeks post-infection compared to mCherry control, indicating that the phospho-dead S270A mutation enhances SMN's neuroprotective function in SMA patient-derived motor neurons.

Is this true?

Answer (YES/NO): YES